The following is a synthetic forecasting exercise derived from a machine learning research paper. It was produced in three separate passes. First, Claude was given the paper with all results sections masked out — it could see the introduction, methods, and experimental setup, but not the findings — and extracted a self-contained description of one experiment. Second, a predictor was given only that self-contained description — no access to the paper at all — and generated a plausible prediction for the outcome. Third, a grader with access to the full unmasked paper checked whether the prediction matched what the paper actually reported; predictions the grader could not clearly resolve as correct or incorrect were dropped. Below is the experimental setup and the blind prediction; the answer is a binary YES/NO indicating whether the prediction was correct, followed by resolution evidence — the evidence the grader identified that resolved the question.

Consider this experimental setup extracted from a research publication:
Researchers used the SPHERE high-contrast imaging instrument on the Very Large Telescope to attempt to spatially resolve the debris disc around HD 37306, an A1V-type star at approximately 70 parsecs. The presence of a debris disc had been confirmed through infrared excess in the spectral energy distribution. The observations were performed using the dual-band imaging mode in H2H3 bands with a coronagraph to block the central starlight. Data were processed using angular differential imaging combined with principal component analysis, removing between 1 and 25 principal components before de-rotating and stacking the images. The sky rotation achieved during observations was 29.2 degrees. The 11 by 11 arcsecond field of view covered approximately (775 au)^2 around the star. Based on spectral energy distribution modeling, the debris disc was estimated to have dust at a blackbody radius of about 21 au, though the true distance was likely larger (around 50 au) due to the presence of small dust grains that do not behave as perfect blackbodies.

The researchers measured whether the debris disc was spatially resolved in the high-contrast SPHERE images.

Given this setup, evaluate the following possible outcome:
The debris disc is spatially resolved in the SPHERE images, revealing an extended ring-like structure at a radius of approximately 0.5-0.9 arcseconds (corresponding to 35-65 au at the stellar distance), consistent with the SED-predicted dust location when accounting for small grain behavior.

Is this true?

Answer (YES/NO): NO